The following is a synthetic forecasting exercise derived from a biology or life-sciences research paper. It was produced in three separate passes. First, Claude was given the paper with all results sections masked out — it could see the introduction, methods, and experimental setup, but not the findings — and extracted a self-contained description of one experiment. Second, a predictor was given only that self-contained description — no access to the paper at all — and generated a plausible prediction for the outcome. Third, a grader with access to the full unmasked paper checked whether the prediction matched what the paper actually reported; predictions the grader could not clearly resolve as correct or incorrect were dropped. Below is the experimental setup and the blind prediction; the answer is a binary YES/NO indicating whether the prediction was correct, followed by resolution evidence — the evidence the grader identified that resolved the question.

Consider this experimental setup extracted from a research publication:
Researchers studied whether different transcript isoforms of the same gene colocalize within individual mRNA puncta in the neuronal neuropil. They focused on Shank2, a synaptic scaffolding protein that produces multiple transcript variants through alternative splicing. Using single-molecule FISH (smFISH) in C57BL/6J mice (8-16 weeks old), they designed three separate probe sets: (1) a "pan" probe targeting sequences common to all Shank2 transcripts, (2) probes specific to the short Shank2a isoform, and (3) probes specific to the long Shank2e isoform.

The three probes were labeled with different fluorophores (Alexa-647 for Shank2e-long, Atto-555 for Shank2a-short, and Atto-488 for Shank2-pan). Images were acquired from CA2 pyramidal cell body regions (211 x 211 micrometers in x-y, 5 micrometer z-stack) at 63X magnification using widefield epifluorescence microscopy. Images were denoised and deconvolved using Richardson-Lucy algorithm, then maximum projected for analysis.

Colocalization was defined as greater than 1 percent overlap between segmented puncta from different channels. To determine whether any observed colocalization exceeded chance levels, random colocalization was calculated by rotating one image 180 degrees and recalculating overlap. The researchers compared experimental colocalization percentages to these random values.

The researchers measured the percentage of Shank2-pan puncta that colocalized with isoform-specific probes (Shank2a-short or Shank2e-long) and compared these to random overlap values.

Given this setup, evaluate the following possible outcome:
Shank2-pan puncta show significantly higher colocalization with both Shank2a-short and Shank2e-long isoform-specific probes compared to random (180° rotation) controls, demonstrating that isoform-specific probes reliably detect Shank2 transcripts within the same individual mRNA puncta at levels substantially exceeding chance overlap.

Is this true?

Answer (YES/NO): YES